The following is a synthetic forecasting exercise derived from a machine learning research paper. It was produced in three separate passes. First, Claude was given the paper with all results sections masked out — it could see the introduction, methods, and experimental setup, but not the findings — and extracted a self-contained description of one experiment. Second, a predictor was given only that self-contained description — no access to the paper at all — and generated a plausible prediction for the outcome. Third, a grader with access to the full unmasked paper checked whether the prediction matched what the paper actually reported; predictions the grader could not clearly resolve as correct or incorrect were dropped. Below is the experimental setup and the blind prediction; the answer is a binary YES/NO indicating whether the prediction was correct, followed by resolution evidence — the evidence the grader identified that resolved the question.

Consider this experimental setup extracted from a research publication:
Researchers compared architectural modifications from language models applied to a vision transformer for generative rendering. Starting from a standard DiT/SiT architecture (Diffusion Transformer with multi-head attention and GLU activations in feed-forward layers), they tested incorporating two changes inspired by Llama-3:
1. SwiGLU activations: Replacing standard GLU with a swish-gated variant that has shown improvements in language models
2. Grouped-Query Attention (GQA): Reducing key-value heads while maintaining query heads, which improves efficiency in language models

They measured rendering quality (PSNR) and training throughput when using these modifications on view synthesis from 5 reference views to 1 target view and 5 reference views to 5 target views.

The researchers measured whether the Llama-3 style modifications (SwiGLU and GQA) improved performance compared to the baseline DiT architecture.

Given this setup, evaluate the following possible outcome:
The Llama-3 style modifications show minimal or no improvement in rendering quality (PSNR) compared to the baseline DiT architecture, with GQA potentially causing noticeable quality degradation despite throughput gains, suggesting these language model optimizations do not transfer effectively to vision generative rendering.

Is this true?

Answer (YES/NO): NO